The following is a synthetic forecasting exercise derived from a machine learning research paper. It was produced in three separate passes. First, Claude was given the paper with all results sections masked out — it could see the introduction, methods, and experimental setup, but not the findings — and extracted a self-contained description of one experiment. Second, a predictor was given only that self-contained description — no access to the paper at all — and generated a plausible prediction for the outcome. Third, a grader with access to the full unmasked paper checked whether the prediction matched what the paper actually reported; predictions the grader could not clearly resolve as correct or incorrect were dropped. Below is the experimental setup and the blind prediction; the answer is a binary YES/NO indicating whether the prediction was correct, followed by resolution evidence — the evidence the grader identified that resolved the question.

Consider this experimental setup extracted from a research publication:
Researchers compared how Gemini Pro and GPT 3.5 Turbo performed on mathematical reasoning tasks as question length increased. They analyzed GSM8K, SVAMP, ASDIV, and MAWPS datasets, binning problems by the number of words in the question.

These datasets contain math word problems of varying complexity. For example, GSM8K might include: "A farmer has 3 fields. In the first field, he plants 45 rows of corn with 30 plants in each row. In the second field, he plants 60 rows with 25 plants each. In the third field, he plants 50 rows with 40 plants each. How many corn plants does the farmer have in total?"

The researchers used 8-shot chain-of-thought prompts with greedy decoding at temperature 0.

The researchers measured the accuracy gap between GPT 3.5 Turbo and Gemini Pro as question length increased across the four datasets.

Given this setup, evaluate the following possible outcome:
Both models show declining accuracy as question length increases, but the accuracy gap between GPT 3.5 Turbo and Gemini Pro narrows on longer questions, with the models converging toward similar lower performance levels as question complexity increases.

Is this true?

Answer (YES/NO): YES